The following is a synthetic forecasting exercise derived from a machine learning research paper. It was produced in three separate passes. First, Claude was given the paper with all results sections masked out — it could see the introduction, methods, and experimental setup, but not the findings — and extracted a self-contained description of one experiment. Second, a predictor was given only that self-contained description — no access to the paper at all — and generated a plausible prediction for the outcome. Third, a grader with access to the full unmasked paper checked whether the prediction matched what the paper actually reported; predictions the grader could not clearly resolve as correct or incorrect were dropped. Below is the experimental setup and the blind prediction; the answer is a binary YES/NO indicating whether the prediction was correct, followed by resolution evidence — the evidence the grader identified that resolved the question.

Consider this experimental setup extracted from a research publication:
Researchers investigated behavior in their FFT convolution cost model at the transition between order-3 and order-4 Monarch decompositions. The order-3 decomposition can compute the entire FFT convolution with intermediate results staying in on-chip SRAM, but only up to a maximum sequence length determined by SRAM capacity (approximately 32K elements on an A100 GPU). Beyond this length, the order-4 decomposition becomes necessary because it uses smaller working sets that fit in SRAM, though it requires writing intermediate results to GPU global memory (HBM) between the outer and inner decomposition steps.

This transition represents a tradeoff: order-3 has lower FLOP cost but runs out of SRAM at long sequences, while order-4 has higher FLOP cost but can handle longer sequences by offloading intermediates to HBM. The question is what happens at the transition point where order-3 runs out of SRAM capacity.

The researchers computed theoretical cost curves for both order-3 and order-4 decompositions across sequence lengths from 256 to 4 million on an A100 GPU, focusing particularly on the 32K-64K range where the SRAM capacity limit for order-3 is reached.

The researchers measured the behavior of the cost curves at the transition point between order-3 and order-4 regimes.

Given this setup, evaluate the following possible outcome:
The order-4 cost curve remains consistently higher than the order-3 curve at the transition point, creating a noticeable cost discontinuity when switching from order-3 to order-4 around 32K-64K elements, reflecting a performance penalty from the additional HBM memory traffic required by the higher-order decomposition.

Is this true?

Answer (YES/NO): NO